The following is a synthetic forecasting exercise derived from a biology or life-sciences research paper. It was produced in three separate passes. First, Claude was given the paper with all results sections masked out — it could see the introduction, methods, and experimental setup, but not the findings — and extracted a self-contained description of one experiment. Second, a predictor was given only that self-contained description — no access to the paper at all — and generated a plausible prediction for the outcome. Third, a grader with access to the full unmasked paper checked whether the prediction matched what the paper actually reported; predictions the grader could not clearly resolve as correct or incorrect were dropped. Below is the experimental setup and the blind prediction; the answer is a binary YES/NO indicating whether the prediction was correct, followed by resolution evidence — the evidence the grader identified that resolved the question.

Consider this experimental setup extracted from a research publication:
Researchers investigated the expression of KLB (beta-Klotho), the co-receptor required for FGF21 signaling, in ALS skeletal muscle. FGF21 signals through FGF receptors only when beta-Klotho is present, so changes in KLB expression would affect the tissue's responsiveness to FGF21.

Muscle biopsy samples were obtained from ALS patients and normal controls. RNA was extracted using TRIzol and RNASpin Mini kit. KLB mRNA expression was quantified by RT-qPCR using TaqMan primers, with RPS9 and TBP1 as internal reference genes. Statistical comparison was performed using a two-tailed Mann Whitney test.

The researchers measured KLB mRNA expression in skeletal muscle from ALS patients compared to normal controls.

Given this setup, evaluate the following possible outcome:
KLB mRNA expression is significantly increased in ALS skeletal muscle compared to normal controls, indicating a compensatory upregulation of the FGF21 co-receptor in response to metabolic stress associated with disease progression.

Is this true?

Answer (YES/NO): YES